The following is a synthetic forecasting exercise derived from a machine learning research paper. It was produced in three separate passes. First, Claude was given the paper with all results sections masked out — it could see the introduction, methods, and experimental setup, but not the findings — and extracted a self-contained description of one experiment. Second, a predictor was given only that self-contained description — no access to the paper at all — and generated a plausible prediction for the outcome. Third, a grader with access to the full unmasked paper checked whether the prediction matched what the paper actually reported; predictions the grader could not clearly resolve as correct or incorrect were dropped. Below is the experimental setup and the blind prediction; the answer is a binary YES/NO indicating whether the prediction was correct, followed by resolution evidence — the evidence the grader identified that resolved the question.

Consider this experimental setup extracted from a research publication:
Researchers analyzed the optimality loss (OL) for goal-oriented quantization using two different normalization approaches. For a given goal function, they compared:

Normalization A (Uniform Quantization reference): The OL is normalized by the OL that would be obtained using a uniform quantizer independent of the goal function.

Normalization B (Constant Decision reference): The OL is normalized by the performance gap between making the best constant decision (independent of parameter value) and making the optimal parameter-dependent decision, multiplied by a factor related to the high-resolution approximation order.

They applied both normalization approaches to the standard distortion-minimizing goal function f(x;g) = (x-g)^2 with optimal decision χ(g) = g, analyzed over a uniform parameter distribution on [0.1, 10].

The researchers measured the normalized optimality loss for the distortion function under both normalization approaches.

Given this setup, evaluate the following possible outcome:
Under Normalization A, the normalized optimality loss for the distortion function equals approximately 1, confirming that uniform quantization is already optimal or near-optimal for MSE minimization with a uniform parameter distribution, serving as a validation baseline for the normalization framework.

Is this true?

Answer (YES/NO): YES